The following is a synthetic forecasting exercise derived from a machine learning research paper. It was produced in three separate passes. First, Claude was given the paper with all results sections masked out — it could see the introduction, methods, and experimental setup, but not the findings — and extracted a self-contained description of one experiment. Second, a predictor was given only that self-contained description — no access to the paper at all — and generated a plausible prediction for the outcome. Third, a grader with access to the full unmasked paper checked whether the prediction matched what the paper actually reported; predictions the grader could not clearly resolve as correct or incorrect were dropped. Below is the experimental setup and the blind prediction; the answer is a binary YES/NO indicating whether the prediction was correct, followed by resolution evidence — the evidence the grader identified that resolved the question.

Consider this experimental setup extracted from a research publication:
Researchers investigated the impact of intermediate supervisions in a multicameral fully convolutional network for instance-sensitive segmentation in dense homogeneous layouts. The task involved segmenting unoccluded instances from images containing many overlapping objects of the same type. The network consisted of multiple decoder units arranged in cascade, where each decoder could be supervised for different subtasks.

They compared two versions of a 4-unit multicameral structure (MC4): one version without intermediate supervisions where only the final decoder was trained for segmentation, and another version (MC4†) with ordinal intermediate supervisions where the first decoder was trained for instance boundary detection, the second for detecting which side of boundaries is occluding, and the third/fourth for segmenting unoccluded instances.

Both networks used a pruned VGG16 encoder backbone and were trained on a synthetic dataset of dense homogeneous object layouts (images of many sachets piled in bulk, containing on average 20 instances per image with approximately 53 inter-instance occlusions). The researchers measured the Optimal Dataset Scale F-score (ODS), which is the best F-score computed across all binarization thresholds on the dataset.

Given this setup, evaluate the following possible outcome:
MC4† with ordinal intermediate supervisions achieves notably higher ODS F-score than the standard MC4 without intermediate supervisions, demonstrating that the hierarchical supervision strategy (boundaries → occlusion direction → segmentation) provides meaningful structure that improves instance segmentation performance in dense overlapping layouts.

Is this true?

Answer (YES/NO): YES